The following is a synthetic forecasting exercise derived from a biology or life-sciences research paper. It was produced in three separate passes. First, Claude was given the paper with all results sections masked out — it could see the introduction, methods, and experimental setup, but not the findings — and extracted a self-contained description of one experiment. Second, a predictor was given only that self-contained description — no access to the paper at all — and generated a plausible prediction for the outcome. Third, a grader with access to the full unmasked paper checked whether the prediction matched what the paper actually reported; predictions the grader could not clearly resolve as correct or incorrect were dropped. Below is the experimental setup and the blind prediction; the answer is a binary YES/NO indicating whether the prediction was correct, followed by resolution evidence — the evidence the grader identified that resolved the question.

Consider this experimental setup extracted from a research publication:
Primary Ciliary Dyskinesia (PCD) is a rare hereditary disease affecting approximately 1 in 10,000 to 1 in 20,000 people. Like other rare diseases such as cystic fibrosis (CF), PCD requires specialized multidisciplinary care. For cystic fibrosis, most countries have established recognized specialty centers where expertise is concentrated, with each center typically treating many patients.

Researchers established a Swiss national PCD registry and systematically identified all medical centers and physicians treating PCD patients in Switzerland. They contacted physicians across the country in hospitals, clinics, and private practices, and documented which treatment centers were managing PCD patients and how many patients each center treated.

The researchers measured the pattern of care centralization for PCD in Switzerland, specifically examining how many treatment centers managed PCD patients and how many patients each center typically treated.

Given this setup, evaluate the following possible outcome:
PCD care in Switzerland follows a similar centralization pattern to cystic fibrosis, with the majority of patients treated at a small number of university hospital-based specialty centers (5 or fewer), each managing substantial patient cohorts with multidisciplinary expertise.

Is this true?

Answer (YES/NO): NO